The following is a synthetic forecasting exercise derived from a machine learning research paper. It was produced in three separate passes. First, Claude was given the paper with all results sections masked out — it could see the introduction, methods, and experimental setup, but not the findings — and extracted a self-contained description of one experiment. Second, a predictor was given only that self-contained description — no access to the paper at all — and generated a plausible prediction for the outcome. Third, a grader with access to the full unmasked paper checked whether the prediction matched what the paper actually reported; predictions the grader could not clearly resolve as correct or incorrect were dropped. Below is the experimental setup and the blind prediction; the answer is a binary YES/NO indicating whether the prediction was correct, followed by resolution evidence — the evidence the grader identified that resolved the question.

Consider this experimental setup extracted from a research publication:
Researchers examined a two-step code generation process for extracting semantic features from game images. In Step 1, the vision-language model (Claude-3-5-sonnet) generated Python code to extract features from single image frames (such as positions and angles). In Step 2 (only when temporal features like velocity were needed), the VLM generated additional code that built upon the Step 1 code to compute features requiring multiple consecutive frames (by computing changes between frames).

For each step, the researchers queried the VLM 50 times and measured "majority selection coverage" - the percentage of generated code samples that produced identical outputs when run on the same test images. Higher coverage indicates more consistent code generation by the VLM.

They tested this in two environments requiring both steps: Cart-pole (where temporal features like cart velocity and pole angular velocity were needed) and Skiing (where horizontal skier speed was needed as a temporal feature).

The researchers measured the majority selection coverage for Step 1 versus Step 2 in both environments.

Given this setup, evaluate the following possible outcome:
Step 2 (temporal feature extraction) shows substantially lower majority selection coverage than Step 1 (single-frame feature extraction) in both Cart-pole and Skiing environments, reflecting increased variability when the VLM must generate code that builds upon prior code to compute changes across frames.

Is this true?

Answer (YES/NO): NO